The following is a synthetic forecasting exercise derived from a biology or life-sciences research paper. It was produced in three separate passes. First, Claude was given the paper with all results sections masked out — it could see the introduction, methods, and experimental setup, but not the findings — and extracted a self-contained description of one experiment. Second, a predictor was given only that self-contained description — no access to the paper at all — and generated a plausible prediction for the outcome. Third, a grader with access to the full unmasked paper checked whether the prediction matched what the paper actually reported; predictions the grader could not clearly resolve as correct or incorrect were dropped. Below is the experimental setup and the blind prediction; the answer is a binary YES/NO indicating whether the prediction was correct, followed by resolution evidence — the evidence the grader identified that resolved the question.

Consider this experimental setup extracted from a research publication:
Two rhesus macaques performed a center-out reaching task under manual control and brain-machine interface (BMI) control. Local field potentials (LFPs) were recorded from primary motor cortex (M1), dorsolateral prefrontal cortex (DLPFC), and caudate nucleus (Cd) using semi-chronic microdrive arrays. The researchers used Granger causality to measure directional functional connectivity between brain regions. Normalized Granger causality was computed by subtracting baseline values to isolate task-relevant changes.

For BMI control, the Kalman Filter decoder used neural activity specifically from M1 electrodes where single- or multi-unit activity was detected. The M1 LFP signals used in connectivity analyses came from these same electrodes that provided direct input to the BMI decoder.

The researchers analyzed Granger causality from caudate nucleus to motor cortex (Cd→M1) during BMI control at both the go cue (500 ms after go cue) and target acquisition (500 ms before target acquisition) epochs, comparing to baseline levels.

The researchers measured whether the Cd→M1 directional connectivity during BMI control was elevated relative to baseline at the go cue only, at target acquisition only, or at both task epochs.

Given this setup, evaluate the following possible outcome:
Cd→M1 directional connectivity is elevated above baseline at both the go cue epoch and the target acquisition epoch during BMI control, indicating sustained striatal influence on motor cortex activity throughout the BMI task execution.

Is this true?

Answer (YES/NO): YES